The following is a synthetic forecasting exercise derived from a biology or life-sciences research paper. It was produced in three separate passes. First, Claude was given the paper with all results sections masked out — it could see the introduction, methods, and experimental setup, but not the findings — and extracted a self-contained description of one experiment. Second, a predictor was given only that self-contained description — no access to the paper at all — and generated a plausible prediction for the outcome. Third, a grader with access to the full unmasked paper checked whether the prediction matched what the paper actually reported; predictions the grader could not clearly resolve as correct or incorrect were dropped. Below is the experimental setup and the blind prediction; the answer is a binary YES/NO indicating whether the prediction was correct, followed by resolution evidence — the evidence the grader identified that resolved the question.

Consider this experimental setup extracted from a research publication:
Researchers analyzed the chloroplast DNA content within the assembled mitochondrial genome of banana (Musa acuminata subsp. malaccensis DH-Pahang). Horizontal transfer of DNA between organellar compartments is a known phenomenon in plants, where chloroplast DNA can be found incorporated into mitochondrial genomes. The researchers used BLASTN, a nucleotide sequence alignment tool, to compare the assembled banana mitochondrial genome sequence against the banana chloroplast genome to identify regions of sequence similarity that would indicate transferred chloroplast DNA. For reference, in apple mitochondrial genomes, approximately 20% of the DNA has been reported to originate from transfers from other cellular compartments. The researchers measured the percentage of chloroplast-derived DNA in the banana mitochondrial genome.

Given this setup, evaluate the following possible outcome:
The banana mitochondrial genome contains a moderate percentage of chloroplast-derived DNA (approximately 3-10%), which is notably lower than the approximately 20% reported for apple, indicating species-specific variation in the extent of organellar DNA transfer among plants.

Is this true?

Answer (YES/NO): YES